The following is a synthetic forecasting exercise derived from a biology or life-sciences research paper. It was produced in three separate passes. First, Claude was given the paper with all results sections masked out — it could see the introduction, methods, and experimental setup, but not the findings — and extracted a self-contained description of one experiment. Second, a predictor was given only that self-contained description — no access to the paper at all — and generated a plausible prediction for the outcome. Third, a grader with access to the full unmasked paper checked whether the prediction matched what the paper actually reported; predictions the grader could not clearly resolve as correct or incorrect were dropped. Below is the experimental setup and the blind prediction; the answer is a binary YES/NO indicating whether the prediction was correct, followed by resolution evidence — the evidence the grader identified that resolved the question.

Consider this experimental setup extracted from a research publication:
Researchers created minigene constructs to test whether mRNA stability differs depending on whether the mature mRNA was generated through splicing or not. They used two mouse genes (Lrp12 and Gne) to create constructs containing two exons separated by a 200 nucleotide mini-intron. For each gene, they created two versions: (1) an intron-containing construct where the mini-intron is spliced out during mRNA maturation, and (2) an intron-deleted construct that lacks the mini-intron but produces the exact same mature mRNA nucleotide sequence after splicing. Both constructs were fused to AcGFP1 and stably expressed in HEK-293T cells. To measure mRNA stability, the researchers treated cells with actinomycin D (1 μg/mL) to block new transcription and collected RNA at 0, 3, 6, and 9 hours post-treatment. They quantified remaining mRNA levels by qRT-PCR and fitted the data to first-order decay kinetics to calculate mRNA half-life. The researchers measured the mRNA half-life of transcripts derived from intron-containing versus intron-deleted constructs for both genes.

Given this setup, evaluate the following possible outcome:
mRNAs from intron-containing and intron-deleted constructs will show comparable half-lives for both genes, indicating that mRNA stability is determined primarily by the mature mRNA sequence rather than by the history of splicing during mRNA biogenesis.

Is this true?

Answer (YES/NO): NO